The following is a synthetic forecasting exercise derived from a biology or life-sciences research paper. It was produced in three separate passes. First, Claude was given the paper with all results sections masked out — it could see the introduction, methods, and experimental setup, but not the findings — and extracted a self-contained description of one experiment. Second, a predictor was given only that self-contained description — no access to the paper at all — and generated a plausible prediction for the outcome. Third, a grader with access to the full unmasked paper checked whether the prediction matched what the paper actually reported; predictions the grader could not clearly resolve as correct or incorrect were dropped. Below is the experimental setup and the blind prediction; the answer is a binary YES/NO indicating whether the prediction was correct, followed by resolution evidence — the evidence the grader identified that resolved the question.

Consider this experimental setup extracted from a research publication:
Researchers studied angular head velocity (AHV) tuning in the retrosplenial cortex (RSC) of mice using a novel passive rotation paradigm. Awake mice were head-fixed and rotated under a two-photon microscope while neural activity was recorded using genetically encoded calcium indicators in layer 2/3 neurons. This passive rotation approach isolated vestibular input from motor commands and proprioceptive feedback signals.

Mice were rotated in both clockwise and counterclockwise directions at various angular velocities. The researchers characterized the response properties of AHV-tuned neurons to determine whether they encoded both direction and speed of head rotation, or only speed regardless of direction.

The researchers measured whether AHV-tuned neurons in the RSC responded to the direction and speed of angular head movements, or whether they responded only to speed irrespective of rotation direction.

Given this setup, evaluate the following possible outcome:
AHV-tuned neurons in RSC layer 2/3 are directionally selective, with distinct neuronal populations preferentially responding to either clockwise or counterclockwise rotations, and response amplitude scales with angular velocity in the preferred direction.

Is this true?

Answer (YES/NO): YES